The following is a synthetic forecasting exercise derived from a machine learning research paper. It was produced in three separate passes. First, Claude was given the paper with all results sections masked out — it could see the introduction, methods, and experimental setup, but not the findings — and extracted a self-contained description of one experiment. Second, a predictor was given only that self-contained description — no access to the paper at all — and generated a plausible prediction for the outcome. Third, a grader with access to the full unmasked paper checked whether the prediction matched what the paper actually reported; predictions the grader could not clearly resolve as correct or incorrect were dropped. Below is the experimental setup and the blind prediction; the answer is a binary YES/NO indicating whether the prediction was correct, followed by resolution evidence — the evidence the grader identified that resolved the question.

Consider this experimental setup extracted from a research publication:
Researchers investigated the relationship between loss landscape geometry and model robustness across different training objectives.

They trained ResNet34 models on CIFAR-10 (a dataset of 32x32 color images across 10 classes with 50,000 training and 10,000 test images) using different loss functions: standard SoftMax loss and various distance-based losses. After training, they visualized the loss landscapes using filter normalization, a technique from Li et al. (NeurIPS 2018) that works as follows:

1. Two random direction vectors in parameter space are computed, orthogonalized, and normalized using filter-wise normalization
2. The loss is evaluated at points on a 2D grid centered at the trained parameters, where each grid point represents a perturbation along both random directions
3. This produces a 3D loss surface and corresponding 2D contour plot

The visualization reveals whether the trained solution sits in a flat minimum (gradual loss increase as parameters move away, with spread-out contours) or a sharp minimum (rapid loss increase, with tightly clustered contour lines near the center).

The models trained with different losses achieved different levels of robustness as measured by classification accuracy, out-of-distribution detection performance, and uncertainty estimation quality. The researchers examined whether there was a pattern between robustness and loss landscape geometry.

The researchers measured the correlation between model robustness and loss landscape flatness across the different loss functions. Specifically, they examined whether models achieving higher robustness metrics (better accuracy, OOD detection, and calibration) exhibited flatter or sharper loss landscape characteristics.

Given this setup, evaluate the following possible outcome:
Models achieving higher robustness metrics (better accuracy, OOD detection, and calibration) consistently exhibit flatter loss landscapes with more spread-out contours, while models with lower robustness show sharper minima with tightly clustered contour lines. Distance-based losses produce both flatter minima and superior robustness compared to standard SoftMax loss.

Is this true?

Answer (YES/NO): YES